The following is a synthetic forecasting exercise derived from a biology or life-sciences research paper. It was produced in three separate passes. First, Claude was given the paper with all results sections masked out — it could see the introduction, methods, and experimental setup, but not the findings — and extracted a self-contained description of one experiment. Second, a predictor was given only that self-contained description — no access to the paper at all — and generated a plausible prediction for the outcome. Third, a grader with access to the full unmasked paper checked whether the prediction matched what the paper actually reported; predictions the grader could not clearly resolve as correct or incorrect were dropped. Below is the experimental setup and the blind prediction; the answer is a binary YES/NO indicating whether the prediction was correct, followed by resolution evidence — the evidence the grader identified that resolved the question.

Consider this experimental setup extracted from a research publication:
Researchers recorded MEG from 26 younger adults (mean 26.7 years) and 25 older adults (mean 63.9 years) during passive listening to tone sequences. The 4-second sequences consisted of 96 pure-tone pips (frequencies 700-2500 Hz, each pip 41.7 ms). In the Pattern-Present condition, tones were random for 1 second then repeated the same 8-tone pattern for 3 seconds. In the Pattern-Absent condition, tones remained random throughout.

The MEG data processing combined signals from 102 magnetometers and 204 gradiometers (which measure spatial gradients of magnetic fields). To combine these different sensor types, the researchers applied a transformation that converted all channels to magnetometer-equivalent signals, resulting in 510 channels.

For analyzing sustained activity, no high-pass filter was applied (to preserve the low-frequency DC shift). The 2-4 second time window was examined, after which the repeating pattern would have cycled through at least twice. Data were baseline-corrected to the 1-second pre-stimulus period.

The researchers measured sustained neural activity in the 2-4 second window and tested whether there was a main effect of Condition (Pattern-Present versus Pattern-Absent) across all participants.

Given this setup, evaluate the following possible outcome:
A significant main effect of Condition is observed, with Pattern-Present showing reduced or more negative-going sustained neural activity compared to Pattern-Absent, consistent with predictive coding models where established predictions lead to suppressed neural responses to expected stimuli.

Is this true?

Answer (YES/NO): NO